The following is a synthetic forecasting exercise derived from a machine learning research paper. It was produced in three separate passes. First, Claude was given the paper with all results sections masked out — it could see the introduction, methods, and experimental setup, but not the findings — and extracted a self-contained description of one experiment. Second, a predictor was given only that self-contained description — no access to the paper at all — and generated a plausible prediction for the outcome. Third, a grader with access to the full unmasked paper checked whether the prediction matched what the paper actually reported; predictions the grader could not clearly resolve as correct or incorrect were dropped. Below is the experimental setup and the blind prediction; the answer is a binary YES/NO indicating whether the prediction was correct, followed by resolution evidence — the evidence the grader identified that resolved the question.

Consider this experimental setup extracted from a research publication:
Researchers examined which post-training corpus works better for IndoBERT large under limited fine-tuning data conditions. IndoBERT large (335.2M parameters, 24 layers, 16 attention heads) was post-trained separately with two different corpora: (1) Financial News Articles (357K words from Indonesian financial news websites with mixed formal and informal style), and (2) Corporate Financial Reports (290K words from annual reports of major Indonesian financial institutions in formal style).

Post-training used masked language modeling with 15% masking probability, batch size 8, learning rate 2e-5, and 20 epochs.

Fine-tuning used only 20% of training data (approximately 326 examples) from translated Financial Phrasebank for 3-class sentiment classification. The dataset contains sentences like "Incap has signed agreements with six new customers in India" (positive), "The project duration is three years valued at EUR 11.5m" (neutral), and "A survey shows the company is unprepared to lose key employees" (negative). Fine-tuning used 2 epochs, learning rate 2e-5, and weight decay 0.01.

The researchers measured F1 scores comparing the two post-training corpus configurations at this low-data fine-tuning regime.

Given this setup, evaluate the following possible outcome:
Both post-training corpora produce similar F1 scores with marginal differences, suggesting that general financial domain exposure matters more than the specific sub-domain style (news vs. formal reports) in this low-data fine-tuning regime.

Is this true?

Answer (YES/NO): NO